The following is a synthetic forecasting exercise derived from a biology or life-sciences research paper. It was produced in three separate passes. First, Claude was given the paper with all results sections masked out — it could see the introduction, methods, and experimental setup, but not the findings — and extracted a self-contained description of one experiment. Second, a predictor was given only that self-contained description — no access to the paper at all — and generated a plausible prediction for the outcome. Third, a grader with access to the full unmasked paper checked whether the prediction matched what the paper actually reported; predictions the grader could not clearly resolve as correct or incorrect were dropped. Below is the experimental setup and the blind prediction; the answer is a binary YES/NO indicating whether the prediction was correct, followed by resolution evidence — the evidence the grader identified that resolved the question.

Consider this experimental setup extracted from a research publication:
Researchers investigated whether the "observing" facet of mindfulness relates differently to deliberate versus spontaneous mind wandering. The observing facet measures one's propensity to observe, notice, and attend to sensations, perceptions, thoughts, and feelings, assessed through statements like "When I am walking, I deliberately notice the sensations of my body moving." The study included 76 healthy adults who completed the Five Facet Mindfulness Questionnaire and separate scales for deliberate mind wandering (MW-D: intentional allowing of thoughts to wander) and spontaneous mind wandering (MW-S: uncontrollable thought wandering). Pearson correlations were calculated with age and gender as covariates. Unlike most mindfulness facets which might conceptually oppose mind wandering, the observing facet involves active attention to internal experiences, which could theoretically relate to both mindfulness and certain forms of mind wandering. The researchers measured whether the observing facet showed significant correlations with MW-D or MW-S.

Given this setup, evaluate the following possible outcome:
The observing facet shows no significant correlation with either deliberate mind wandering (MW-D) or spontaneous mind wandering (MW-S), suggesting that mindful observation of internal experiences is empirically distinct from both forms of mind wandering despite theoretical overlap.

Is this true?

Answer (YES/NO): NO